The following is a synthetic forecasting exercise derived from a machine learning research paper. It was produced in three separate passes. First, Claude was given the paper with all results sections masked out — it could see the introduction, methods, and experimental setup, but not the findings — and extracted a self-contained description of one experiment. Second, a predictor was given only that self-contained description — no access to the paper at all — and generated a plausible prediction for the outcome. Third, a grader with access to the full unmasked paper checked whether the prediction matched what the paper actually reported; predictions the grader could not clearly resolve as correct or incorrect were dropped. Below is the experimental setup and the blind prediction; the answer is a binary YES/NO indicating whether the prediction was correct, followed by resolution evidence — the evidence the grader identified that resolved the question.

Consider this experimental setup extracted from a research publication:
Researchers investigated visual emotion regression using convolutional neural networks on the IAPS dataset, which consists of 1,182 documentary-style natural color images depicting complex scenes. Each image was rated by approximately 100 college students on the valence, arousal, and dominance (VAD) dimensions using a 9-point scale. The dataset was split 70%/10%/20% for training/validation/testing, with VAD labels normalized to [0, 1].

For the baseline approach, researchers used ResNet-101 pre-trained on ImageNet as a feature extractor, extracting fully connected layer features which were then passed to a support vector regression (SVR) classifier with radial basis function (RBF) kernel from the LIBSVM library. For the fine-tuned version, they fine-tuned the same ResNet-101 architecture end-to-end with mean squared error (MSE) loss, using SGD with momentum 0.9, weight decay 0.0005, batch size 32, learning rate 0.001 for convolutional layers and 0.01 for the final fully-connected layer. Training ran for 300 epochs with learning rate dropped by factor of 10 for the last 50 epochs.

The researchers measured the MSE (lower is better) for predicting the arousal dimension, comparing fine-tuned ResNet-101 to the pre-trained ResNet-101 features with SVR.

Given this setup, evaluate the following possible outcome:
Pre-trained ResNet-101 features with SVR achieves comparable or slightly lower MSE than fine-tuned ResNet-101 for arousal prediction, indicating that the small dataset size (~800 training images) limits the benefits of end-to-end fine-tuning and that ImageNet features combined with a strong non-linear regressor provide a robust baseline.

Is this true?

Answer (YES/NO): YES